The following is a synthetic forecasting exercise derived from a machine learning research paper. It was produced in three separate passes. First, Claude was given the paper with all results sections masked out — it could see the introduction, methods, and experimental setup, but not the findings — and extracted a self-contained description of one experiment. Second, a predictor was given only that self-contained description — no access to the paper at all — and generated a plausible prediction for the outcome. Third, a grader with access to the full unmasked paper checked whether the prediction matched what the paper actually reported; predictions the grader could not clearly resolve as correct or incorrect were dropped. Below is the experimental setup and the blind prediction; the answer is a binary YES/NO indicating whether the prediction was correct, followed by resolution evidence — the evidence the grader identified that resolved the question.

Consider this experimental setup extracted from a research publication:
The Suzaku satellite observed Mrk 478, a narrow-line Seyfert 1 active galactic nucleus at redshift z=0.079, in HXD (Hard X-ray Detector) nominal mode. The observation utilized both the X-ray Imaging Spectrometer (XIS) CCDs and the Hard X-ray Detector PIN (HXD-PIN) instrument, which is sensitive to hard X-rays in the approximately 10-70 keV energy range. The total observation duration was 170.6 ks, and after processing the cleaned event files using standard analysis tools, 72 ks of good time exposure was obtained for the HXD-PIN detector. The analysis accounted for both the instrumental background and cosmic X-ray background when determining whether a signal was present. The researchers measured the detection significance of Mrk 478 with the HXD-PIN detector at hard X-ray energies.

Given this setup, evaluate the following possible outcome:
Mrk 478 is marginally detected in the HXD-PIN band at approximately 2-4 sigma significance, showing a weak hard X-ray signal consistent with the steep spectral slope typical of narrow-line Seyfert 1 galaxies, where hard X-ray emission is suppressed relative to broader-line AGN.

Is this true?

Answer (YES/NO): NO